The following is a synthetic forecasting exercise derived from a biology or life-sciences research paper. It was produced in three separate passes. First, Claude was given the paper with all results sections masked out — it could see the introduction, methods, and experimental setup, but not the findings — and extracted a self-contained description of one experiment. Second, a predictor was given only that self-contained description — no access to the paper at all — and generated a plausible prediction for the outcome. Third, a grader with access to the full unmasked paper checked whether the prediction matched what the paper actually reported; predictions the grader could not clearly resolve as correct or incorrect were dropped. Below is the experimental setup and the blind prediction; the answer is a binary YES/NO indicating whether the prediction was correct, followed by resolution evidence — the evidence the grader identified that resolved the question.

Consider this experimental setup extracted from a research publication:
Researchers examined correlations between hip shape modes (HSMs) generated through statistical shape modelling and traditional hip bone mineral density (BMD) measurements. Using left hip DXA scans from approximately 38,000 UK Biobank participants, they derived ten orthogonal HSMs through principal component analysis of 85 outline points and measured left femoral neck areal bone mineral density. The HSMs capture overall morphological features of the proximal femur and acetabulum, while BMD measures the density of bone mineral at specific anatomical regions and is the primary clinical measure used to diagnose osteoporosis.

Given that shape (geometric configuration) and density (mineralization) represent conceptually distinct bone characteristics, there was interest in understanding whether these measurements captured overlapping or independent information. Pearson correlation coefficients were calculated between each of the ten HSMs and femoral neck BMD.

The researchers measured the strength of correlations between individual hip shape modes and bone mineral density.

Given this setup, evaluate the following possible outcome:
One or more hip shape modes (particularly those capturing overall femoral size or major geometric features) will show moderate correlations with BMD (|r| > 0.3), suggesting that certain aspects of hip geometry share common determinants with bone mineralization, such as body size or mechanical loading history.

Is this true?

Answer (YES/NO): NO